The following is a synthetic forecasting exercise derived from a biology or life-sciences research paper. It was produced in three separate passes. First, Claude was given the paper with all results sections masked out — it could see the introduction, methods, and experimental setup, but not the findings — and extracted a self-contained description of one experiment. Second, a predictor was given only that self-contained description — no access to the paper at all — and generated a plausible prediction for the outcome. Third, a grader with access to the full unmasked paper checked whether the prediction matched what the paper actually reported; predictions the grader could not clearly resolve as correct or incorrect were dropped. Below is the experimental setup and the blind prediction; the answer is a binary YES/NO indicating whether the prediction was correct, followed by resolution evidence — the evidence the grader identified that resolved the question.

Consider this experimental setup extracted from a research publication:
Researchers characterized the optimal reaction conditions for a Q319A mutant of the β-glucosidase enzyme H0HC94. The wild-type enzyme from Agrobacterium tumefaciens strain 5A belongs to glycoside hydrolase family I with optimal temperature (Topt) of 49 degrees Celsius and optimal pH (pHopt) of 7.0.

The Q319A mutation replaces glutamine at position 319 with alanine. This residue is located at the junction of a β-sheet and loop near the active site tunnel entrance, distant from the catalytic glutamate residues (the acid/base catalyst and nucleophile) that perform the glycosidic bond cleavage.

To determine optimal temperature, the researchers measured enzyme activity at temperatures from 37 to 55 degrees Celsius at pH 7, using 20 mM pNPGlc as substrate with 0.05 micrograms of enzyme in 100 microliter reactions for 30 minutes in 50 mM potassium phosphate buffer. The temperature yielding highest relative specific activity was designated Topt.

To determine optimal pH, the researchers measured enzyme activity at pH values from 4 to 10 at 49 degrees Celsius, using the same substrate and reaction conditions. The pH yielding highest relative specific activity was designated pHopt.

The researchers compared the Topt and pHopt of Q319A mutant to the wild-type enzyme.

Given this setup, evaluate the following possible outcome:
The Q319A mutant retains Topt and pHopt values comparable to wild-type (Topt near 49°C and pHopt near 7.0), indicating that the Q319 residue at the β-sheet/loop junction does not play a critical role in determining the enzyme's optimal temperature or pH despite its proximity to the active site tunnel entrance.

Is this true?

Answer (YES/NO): NO